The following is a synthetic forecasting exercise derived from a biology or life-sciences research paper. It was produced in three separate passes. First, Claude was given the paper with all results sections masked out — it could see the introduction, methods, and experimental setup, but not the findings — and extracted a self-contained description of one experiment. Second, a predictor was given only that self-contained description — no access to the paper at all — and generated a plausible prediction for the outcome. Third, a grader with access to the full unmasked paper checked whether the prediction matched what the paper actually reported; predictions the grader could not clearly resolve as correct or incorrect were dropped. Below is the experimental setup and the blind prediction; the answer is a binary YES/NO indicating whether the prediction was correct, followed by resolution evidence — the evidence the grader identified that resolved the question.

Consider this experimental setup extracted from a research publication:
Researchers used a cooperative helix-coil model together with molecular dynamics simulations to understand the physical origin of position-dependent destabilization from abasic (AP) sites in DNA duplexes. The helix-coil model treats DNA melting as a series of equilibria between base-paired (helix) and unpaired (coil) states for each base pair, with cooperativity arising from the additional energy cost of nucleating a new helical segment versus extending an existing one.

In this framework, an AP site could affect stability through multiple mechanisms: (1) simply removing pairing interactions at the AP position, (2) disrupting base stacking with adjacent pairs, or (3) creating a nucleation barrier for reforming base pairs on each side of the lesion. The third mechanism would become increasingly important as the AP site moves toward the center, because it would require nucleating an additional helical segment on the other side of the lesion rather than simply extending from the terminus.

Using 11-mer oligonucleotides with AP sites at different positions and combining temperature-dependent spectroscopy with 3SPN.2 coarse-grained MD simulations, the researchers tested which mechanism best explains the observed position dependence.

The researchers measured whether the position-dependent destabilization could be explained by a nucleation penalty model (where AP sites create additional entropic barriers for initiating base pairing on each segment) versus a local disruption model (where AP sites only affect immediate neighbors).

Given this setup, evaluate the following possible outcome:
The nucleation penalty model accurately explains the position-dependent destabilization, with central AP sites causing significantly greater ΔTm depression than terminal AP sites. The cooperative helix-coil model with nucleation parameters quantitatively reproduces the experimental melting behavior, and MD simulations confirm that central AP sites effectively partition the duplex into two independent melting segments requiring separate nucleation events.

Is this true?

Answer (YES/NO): NO